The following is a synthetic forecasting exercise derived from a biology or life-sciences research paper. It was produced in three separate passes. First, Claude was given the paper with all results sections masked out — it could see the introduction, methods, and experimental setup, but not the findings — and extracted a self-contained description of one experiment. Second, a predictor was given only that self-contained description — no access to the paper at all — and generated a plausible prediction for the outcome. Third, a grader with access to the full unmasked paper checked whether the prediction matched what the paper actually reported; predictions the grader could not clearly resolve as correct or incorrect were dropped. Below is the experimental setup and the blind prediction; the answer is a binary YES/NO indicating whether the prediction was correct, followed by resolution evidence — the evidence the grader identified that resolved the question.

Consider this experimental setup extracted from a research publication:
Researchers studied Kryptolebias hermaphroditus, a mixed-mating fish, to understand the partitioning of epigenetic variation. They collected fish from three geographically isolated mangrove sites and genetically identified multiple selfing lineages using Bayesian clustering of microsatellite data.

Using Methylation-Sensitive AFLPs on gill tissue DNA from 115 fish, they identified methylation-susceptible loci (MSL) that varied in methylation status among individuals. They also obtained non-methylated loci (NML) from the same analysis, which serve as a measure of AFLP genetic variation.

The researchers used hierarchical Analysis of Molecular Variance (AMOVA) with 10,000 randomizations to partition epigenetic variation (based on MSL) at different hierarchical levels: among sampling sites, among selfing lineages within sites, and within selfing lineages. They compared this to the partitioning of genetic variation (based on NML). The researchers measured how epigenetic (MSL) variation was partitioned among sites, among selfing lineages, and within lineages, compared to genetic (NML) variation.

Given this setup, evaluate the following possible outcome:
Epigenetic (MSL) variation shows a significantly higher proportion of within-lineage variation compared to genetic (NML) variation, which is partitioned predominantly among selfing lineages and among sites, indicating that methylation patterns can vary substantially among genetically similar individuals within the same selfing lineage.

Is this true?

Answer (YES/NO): NO